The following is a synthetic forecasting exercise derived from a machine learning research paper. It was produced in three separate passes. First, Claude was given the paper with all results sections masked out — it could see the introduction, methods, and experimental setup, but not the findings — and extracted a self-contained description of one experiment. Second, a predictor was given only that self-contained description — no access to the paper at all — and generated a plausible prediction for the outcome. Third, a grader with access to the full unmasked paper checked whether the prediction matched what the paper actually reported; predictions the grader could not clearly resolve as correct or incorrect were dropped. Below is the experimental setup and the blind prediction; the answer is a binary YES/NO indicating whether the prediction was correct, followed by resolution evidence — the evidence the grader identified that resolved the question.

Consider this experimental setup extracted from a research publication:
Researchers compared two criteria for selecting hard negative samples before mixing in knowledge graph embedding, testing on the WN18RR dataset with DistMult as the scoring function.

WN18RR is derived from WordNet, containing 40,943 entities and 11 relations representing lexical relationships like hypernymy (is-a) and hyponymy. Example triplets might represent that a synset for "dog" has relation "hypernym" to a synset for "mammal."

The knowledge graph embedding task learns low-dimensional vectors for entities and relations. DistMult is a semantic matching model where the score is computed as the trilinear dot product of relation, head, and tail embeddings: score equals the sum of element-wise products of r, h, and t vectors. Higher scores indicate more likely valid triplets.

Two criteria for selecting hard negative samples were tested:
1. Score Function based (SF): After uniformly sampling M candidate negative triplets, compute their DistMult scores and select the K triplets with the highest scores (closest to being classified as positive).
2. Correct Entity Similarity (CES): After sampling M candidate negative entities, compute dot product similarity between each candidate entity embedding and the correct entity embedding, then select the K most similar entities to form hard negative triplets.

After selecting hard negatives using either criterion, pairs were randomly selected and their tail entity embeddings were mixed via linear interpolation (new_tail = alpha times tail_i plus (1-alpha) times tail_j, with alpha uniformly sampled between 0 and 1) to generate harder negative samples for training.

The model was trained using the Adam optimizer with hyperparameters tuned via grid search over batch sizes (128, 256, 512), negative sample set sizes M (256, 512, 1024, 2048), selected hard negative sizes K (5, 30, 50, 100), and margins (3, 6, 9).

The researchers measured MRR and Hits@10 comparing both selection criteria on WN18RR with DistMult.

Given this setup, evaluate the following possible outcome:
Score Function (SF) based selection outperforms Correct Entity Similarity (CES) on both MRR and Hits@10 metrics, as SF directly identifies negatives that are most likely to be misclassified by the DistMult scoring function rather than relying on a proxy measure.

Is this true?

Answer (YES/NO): YES